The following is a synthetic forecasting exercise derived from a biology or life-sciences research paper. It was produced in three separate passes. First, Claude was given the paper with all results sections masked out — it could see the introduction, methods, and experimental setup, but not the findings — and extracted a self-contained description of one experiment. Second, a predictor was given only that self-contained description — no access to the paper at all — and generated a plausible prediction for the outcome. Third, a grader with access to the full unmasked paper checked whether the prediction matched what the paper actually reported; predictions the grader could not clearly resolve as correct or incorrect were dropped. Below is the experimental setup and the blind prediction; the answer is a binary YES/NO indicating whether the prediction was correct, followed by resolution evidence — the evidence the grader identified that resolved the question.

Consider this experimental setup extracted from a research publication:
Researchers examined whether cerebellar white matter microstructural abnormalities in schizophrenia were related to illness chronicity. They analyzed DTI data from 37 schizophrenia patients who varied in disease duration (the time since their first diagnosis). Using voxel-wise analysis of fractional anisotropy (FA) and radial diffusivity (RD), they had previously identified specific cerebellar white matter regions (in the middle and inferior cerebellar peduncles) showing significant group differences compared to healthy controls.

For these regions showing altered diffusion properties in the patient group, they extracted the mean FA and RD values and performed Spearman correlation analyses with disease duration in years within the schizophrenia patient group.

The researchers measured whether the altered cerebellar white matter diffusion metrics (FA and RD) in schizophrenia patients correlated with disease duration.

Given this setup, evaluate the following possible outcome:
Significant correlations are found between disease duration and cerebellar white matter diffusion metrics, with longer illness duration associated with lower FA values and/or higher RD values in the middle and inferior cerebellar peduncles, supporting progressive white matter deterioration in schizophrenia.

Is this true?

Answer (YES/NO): YES